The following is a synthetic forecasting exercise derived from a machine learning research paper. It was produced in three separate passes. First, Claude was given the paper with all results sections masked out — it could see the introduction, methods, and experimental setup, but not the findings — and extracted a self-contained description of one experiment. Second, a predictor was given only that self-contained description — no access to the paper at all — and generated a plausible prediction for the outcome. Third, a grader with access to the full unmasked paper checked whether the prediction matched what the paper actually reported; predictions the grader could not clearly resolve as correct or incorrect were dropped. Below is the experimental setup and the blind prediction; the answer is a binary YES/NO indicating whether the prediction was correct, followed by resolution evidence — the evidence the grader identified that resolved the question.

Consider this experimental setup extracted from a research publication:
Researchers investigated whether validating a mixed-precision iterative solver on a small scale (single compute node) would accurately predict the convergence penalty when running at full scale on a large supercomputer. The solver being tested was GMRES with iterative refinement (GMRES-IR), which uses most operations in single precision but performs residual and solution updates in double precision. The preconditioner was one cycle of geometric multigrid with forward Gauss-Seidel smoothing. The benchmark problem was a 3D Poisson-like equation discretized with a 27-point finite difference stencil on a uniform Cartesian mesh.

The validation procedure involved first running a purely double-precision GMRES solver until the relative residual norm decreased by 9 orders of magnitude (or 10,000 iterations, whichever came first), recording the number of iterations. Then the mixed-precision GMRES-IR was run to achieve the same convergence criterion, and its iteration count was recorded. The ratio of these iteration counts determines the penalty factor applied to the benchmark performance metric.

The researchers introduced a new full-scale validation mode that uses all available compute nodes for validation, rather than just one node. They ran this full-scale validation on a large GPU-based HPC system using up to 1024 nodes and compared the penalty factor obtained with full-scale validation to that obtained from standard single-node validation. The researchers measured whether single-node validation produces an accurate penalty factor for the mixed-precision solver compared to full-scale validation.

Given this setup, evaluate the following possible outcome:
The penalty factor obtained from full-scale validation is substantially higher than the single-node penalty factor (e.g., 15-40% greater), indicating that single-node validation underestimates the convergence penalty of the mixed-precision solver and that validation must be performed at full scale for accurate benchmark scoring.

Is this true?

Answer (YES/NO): NO